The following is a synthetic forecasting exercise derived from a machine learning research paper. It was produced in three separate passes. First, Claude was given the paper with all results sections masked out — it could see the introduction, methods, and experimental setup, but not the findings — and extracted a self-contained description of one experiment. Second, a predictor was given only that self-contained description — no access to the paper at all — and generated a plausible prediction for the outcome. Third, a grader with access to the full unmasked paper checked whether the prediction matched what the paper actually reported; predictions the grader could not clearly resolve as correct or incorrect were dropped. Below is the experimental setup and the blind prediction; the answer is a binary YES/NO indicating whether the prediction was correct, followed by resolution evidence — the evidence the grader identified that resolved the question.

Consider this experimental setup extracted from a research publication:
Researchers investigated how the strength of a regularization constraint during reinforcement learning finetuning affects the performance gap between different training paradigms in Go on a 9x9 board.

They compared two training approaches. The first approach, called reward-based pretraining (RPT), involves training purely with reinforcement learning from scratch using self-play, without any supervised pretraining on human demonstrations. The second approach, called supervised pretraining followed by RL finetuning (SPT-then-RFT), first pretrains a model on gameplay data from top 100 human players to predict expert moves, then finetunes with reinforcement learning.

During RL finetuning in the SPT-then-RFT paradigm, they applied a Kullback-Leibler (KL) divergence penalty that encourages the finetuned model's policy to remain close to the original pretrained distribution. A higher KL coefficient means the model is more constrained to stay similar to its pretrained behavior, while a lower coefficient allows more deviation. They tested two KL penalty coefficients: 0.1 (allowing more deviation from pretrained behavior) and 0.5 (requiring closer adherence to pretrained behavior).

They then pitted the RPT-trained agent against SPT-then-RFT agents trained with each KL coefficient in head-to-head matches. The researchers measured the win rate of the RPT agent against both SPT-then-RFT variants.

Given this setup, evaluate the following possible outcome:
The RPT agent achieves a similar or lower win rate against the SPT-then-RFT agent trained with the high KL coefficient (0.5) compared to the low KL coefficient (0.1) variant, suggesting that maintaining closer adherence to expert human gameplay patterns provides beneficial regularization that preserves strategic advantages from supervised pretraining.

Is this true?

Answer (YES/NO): NO